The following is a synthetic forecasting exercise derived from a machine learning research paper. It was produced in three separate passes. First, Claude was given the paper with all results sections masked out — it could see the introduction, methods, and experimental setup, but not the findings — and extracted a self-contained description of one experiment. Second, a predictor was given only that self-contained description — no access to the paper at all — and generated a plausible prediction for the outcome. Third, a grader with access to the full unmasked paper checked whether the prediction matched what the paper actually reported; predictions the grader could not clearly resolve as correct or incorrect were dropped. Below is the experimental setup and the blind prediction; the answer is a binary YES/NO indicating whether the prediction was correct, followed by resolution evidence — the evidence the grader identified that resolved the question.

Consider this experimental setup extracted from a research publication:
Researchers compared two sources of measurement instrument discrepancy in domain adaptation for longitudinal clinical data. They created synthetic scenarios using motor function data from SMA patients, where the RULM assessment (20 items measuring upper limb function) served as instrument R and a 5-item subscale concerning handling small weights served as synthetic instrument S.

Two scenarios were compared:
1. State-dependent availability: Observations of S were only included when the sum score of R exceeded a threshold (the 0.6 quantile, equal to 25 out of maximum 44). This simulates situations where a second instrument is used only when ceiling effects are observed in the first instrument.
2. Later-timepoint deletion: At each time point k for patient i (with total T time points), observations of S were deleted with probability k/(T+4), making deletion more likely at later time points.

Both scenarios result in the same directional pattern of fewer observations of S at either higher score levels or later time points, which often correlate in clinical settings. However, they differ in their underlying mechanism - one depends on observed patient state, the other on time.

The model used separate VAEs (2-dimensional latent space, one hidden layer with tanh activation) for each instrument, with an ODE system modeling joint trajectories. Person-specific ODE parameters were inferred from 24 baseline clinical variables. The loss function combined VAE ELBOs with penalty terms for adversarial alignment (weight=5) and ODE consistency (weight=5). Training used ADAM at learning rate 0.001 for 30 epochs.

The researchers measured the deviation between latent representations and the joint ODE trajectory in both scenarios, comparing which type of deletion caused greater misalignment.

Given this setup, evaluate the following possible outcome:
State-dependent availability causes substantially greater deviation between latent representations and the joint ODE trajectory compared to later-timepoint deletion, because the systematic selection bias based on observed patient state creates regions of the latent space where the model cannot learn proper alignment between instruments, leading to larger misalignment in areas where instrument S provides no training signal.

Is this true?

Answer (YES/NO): NO